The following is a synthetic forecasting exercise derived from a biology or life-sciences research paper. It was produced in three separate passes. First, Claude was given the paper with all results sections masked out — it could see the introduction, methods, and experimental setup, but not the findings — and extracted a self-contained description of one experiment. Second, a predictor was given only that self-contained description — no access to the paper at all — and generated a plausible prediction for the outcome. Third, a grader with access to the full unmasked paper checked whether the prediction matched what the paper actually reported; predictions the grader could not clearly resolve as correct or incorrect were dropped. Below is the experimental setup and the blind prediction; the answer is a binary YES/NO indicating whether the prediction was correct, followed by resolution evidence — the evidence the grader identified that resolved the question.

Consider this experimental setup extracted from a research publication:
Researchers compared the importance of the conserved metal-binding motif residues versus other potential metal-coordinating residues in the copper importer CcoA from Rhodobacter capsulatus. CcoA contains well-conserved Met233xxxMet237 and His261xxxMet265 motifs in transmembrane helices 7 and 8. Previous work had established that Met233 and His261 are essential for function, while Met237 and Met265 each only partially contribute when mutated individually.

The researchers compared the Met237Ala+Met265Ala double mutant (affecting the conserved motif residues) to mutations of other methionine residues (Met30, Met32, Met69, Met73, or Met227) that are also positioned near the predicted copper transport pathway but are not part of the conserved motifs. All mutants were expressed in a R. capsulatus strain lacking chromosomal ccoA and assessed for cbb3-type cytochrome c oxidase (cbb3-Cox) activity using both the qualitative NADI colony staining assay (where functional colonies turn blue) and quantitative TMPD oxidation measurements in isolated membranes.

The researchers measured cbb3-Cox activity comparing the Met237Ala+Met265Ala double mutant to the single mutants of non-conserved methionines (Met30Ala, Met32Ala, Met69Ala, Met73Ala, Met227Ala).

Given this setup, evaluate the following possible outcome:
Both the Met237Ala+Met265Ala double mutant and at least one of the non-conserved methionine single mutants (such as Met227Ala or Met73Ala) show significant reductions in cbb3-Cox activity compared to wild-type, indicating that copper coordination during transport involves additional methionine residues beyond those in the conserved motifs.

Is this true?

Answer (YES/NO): YES